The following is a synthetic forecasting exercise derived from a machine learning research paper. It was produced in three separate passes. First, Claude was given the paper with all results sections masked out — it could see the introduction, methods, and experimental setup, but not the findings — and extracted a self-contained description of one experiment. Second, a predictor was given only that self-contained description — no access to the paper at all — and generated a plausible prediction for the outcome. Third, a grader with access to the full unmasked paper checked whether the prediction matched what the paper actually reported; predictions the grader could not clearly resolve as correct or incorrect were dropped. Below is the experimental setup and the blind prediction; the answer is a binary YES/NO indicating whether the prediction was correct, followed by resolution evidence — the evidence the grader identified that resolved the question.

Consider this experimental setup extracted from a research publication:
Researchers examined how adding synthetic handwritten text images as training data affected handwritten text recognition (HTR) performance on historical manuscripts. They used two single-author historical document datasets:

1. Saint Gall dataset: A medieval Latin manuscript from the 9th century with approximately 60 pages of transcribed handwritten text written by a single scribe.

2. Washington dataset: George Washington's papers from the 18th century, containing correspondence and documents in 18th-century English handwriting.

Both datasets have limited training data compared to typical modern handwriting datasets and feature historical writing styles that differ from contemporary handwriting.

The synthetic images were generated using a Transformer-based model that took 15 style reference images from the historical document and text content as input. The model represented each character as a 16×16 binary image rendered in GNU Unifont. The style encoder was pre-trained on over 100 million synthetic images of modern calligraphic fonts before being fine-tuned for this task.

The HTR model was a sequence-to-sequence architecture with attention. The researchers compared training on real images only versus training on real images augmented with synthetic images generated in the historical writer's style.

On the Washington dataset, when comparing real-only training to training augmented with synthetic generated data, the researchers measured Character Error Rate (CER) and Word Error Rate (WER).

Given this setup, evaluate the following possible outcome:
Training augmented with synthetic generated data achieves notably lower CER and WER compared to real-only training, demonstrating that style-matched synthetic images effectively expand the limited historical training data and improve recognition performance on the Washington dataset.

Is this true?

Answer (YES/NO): YES